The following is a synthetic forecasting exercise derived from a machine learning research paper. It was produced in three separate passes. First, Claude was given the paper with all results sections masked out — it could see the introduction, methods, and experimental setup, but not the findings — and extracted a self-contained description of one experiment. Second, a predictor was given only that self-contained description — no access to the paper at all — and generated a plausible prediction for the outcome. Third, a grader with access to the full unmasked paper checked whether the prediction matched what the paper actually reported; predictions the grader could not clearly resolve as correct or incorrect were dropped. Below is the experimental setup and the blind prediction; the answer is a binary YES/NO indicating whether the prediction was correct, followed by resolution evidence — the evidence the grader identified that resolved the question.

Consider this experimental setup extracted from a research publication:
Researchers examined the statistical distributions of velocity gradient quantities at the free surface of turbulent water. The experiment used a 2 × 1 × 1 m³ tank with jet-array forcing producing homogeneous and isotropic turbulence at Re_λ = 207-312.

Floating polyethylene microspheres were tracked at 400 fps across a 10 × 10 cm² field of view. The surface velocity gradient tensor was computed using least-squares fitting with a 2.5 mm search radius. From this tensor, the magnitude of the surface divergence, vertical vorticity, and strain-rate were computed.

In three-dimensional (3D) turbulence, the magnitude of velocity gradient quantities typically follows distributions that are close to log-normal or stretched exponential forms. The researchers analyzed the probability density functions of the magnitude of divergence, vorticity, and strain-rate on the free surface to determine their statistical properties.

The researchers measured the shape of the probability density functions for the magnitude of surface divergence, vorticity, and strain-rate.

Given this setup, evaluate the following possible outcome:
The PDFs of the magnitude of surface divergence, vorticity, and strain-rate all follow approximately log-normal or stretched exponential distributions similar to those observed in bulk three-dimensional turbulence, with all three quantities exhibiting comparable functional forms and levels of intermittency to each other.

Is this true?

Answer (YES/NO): NO